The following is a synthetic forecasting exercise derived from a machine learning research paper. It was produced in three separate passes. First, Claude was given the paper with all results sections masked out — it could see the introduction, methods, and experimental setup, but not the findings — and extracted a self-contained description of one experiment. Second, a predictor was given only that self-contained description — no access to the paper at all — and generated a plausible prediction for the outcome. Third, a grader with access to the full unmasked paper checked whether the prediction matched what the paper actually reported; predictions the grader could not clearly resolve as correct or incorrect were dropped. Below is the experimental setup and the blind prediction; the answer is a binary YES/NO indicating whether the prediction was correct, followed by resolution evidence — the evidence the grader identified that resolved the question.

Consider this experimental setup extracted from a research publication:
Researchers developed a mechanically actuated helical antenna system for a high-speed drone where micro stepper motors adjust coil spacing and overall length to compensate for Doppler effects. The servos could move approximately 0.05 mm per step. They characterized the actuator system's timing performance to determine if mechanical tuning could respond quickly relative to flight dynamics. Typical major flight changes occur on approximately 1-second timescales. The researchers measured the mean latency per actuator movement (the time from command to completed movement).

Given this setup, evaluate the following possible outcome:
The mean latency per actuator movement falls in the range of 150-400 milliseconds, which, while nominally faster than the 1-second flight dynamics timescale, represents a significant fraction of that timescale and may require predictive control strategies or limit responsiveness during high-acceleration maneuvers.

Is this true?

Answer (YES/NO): NO